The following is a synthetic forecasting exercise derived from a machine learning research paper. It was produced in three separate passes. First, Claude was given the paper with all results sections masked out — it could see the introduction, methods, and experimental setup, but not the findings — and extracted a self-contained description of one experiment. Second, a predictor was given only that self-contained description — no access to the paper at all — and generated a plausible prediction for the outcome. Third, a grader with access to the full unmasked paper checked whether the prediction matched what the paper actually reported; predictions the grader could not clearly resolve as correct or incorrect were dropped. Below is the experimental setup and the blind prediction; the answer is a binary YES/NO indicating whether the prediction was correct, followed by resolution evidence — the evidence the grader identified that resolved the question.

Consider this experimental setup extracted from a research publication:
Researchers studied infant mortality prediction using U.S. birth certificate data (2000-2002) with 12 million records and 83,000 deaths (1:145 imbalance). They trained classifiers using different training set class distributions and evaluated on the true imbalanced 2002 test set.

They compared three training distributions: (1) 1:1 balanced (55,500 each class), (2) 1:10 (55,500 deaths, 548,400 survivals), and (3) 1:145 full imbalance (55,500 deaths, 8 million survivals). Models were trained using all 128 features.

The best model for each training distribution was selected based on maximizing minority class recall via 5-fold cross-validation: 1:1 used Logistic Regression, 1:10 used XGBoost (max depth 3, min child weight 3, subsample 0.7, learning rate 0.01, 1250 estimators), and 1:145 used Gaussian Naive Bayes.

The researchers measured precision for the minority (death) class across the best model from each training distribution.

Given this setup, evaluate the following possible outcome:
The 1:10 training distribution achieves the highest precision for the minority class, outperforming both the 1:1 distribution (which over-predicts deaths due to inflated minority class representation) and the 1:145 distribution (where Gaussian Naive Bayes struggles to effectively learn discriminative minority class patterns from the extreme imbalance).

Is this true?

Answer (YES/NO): NO